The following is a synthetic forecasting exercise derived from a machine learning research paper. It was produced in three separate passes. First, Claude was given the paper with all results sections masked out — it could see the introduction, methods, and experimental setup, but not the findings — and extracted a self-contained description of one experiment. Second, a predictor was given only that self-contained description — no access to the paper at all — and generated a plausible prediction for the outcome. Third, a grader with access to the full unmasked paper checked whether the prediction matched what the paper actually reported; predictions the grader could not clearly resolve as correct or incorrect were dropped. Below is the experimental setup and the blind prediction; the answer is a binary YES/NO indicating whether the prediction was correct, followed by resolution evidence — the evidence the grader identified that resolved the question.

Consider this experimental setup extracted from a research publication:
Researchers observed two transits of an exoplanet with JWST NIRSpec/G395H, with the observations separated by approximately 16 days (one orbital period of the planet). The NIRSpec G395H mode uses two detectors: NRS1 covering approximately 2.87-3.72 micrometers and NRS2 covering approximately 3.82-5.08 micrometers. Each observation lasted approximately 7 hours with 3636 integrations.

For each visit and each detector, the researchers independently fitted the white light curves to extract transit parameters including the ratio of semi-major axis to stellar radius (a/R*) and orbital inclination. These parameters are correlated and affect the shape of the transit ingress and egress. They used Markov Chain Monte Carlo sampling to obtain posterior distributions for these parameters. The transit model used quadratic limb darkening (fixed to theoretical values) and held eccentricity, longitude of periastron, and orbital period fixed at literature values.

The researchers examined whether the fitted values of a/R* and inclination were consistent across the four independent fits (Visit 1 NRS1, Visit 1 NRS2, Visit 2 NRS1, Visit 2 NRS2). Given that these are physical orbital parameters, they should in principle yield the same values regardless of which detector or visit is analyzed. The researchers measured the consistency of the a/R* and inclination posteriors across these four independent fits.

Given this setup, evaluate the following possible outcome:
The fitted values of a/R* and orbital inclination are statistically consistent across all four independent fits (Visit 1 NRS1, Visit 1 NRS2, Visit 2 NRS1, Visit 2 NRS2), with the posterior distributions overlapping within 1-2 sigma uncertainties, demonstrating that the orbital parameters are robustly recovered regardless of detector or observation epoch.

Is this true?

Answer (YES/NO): NO